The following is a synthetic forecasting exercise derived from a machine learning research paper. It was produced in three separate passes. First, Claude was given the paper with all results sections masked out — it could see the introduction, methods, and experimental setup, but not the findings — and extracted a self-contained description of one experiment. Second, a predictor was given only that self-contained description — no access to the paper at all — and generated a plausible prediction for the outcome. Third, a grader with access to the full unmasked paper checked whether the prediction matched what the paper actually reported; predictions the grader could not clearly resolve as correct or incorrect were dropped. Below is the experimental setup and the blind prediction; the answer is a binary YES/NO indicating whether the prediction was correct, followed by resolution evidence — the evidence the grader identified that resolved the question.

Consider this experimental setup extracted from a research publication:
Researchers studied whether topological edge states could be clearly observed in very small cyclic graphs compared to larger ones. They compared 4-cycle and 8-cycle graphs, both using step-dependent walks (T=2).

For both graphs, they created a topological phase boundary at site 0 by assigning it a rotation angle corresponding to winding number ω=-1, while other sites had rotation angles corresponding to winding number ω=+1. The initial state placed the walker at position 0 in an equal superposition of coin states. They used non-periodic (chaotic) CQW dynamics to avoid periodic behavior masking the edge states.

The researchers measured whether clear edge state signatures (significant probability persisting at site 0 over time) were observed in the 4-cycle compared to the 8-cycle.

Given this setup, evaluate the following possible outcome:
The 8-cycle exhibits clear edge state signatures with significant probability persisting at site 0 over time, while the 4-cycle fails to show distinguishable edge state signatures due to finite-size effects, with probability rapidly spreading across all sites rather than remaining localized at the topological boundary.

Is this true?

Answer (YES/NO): NO